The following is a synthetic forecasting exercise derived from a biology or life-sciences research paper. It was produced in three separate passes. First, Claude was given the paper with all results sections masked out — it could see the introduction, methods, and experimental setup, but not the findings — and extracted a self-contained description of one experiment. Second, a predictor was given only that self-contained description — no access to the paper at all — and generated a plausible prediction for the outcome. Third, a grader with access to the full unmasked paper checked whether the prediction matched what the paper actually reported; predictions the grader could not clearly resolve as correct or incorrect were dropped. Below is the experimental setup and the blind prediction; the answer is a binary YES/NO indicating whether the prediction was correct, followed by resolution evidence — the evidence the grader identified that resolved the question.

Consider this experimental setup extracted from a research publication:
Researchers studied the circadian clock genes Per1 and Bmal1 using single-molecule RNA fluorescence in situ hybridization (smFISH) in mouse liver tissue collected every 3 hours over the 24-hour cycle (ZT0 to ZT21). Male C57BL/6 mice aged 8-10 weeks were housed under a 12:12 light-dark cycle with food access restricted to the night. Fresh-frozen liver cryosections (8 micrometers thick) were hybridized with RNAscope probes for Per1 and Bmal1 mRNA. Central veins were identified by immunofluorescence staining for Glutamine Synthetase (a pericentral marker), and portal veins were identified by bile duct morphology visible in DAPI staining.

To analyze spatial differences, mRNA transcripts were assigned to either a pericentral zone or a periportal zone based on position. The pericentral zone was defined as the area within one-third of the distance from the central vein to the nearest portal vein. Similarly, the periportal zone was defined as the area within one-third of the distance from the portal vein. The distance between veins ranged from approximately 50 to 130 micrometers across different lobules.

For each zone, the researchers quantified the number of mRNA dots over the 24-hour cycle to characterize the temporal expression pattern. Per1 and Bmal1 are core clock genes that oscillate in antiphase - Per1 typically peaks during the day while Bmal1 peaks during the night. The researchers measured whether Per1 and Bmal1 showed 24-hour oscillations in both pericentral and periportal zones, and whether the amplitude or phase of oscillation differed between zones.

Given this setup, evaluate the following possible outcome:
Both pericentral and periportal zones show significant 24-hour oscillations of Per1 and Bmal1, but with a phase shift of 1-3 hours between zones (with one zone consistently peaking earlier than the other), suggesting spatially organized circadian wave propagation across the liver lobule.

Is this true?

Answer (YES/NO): NO